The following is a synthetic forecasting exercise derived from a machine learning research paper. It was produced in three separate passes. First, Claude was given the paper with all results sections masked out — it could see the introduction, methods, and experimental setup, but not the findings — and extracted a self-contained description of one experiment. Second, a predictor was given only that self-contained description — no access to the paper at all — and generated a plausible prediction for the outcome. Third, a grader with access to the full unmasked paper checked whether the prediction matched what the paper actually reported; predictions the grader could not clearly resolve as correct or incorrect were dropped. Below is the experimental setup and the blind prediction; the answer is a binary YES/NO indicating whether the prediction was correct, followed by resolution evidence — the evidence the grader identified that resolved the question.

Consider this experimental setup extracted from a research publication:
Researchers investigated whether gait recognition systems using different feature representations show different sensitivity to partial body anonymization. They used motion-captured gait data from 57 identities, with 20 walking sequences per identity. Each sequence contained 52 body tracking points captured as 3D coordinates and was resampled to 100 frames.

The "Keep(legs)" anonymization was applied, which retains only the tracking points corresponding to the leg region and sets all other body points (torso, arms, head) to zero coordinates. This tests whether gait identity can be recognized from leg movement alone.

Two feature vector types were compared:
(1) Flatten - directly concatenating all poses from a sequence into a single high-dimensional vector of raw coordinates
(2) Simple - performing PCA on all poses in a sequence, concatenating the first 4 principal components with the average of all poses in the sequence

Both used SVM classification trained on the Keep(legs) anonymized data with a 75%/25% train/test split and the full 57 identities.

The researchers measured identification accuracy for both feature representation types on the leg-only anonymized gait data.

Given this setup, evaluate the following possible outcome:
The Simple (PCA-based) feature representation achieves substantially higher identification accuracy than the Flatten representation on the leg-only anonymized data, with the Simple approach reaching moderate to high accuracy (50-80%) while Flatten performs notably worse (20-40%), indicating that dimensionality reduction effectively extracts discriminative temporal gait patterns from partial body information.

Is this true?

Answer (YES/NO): NO